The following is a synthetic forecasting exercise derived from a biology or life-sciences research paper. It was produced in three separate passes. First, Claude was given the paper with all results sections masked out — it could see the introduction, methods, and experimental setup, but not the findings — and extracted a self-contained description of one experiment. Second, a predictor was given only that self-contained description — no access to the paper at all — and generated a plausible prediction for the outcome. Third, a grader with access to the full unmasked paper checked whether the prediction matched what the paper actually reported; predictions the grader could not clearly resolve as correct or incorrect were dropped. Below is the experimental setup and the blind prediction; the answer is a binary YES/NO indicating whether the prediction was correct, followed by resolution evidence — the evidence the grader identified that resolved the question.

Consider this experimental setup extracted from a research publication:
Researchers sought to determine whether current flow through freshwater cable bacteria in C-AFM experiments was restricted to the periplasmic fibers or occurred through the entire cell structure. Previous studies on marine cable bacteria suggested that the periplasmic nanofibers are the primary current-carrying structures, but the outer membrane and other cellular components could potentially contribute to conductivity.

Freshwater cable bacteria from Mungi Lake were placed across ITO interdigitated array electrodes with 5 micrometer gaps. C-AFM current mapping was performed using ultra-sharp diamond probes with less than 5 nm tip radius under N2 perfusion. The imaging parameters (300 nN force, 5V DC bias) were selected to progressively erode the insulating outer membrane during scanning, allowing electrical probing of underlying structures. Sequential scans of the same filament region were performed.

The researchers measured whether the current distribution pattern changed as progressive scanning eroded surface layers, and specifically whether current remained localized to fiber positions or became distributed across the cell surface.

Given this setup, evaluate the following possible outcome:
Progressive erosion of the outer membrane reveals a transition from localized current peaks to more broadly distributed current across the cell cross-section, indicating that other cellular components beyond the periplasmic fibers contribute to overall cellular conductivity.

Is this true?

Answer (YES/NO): NO